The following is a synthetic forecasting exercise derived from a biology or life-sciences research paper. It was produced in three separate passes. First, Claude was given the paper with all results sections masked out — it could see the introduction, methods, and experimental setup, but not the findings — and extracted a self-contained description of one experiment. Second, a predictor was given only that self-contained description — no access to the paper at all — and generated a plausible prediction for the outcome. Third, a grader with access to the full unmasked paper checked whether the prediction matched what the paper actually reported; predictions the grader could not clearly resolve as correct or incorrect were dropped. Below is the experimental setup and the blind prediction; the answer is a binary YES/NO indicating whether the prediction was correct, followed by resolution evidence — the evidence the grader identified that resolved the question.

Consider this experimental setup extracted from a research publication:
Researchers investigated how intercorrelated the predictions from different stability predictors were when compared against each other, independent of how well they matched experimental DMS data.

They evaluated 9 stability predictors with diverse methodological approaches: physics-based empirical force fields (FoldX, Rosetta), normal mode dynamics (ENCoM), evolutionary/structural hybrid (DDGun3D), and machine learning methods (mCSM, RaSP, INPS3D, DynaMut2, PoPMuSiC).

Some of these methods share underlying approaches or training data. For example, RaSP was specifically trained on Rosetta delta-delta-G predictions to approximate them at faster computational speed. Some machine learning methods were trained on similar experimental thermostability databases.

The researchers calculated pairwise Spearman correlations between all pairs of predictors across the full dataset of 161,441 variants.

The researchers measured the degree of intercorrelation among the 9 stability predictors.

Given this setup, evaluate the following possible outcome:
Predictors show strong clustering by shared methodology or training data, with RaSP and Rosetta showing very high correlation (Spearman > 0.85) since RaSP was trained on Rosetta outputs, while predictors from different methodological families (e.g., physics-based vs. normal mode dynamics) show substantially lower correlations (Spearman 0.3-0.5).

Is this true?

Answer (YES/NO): NO